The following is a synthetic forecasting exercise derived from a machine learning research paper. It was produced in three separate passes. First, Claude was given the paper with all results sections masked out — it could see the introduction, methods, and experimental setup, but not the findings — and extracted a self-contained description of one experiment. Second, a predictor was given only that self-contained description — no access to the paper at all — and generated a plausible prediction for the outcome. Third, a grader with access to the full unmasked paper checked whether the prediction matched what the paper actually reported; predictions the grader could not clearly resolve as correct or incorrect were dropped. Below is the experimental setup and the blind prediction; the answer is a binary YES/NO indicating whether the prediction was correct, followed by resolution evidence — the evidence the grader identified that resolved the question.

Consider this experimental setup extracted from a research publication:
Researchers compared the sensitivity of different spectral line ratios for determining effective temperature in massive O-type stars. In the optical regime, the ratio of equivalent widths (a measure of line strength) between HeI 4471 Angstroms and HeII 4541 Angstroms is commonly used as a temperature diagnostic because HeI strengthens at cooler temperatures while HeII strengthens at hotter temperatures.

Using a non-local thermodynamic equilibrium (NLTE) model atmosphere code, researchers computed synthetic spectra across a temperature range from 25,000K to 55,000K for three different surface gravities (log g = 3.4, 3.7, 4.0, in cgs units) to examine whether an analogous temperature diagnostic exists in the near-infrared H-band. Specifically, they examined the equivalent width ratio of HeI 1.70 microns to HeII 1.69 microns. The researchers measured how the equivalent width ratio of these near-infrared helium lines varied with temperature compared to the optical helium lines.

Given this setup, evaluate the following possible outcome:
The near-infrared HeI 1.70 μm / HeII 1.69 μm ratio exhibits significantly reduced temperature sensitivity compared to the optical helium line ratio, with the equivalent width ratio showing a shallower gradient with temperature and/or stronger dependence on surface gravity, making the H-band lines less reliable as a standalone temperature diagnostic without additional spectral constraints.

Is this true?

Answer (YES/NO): NO